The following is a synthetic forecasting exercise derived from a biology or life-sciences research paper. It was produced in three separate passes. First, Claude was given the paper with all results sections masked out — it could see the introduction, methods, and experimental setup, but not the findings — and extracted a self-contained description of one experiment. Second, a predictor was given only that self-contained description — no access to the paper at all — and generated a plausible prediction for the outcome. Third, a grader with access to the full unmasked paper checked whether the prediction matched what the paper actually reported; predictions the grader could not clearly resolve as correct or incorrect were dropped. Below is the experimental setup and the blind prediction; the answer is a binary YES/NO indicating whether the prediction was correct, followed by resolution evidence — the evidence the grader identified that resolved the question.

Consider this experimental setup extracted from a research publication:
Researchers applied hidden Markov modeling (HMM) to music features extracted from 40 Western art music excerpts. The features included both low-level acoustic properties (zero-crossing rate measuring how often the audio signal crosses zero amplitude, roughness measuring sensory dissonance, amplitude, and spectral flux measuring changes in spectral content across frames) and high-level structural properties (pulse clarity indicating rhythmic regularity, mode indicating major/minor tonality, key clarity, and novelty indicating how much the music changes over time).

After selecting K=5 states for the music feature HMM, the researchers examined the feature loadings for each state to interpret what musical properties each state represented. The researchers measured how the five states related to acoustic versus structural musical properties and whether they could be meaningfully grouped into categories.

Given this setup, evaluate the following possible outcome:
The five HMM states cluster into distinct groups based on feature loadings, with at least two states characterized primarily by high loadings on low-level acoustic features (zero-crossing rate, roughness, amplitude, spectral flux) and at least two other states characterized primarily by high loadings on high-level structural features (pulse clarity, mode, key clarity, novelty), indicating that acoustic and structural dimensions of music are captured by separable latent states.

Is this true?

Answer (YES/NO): YES